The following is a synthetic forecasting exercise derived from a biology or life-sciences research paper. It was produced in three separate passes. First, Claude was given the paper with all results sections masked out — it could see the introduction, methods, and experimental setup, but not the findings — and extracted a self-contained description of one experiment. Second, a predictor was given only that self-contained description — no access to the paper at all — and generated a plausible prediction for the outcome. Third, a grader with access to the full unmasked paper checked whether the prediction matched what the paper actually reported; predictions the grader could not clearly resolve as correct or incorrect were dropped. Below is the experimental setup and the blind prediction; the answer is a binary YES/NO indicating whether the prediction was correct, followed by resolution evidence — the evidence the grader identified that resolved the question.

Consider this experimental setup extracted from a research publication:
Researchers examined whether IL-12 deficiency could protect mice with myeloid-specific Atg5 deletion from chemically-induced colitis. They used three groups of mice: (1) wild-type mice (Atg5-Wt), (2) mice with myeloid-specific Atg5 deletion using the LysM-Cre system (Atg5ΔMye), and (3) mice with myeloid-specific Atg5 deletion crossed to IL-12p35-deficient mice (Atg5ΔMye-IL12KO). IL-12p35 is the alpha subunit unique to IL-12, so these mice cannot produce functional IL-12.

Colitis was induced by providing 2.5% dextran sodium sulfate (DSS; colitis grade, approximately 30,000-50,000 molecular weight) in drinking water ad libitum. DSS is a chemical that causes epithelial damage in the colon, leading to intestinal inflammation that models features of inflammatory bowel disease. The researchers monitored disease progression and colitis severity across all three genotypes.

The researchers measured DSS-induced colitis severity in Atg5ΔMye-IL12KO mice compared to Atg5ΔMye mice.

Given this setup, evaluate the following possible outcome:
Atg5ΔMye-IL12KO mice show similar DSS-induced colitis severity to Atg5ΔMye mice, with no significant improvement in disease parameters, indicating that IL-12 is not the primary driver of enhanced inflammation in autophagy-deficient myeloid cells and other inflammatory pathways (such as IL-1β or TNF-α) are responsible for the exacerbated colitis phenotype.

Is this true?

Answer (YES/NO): NO